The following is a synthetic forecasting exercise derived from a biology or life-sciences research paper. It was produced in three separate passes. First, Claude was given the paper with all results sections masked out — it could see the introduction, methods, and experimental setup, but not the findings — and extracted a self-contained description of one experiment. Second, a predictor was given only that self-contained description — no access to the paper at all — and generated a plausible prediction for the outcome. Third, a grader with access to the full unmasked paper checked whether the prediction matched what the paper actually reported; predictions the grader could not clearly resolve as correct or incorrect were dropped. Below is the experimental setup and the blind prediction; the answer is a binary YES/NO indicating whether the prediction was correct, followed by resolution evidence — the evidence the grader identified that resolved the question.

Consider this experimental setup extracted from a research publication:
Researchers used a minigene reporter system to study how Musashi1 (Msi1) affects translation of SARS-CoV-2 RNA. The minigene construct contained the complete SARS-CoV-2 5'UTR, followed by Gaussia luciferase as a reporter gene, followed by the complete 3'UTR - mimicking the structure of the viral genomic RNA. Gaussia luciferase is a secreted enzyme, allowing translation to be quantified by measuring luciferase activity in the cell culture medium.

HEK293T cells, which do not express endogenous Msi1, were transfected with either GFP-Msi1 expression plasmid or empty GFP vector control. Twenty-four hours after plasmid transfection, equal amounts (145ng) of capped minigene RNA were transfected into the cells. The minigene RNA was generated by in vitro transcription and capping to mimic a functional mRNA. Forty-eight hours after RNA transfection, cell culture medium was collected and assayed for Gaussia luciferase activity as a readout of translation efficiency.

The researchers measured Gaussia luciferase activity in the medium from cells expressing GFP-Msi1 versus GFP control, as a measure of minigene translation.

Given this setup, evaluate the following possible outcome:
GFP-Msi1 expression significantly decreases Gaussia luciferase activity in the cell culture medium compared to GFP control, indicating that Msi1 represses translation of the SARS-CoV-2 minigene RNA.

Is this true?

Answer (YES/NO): YES